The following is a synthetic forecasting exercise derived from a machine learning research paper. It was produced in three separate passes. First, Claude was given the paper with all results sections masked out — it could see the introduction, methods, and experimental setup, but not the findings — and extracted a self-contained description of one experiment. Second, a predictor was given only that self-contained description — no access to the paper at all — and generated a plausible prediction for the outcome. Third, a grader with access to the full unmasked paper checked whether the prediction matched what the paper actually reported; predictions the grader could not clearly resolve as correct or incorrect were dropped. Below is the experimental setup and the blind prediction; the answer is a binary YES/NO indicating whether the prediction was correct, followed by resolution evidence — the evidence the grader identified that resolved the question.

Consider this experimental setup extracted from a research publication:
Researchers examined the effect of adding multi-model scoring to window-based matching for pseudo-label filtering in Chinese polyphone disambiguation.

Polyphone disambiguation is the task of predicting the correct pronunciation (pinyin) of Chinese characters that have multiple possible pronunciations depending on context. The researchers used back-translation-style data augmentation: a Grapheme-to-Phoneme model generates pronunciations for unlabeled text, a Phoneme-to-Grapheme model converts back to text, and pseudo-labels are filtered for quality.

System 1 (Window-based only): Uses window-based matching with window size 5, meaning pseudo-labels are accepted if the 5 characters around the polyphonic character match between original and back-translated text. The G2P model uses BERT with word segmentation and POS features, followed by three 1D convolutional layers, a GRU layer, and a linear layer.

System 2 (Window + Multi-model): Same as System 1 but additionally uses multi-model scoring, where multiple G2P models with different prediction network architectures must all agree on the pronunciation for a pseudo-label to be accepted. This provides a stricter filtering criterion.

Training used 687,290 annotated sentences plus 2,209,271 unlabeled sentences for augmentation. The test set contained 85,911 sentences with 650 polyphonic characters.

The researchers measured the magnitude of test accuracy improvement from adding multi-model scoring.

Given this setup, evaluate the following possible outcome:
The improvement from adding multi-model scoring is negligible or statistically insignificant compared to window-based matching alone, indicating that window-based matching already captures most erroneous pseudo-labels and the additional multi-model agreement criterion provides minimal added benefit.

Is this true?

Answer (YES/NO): NO